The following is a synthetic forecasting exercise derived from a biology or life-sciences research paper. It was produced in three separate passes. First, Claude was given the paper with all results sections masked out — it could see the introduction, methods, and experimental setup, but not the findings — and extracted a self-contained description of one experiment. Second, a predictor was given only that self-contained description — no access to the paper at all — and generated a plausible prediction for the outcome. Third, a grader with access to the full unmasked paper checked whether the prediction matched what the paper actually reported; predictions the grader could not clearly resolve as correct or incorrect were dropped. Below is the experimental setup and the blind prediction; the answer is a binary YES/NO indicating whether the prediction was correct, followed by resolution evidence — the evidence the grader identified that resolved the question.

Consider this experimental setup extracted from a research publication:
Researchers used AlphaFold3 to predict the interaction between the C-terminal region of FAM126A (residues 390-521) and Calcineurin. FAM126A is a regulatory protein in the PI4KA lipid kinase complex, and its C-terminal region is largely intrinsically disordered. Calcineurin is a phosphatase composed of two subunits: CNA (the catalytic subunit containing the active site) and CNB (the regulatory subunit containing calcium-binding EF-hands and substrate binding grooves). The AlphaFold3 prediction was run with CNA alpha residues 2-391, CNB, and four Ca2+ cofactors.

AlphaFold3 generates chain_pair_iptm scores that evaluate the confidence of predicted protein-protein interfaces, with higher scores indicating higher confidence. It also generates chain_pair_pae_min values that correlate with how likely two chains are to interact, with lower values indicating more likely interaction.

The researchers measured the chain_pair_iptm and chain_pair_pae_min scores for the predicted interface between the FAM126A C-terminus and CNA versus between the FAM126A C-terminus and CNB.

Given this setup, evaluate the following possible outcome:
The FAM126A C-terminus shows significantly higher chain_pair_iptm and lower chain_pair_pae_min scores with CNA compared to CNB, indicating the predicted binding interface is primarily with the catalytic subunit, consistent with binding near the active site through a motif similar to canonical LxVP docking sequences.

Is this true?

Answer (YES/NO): NO